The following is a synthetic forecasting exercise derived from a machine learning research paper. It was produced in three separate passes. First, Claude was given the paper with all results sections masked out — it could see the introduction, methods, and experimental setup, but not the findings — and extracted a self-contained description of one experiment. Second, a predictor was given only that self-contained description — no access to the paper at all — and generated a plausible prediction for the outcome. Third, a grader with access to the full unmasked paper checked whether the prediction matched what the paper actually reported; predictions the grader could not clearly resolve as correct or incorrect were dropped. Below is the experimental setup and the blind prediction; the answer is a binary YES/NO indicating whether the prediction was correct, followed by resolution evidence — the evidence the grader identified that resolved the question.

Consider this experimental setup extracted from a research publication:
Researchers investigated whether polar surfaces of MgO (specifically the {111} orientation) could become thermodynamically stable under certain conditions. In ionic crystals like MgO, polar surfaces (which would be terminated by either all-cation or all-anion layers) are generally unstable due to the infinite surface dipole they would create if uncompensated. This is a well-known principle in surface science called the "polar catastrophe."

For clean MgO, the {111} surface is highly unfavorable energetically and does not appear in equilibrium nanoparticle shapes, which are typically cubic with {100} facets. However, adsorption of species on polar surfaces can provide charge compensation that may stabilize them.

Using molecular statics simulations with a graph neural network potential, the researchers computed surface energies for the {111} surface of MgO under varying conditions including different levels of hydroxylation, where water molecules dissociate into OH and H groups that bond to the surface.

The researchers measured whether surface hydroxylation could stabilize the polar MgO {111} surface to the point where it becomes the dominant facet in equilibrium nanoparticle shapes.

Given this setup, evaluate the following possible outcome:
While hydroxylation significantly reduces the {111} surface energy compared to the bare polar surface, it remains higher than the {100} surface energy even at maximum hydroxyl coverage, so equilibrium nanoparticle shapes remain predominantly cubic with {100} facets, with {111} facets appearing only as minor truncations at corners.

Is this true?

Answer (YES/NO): NO